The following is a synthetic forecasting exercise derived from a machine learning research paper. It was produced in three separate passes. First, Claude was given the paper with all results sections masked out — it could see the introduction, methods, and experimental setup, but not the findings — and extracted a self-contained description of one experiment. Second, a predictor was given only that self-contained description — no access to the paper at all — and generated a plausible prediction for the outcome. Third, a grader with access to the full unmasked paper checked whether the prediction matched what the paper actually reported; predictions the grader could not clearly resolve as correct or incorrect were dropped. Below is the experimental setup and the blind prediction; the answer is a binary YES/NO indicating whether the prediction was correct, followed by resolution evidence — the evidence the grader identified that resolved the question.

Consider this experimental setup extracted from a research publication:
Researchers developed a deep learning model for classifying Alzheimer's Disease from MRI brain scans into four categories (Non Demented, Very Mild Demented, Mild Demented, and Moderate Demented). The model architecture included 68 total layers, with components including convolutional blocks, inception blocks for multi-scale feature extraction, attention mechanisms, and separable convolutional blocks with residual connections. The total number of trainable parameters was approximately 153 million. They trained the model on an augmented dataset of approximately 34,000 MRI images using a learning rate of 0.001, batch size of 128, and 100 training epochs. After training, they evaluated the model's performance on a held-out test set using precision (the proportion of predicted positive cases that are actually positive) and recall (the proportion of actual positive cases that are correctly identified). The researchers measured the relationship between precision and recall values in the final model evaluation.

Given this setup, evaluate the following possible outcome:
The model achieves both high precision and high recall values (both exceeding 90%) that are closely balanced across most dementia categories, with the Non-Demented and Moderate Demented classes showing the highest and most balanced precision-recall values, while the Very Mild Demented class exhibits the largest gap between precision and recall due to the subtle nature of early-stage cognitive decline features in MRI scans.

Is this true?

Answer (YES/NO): NO